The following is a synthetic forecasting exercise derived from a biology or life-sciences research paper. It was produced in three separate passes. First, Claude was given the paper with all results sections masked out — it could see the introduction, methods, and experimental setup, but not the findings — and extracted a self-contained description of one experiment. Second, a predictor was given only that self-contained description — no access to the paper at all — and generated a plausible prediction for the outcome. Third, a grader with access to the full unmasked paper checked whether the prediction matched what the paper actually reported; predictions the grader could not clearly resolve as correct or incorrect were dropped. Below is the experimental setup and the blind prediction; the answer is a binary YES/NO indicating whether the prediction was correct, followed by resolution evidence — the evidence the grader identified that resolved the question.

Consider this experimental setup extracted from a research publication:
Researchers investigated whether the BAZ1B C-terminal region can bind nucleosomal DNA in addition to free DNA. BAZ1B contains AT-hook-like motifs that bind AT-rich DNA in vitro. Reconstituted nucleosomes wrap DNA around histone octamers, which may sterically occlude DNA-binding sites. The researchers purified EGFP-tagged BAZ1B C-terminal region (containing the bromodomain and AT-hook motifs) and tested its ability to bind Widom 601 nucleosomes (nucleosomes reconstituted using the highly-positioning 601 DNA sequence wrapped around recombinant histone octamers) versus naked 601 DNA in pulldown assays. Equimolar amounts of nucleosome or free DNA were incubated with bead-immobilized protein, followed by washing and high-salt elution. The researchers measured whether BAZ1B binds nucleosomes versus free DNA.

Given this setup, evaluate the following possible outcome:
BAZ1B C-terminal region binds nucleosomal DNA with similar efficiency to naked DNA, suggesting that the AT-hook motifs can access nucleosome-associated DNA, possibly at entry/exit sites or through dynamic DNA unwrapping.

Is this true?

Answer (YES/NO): NO